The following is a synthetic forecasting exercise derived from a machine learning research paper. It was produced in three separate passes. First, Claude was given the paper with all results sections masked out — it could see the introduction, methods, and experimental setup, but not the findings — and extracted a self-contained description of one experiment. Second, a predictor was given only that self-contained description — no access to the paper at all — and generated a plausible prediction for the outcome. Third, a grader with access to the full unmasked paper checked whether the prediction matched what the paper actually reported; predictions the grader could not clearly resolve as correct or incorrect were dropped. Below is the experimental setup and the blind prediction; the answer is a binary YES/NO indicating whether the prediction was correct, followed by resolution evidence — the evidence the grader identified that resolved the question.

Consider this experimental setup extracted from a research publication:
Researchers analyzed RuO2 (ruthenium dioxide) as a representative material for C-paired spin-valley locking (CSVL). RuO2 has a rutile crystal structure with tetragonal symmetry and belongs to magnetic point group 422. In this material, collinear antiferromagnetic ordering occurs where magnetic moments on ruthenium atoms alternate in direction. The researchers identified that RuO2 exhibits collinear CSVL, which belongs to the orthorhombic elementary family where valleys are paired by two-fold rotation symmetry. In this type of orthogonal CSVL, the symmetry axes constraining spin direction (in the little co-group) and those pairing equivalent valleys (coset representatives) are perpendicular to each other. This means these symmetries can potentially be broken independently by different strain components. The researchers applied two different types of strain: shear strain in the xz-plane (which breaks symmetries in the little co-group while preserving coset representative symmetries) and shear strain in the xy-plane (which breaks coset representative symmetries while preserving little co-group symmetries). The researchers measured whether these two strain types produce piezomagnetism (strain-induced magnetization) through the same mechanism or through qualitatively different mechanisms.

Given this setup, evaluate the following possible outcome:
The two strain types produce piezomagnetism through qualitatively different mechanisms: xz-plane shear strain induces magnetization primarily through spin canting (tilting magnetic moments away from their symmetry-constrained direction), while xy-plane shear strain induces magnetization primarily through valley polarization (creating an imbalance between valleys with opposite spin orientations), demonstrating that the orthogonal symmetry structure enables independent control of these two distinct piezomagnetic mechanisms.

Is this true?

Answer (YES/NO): YES